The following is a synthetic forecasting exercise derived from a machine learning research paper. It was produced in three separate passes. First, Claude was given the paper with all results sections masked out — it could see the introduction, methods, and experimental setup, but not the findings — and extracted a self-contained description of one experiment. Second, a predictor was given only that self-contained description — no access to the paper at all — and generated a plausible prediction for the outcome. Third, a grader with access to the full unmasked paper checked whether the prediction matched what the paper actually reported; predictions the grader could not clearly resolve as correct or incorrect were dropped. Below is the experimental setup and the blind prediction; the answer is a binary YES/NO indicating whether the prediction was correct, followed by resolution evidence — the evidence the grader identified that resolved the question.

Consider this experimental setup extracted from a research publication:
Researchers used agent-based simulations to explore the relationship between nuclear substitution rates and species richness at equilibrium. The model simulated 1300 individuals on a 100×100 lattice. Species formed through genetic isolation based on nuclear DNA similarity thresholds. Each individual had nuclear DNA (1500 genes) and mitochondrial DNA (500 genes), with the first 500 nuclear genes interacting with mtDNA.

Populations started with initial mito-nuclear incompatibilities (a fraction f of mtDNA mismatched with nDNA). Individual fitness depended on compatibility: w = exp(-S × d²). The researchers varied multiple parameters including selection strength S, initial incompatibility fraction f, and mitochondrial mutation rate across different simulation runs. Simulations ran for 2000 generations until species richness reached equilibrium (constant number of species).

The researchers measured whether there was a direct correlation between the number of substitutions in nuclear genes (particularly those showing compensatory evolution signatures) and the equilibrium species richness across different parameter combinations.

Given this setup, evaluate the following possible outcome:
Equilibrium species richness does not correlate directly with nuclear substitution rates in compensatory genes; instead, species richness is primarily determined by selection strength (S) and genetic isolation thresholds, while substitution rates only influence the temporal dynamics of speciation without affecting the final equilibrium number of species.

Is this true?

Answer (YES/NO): NO